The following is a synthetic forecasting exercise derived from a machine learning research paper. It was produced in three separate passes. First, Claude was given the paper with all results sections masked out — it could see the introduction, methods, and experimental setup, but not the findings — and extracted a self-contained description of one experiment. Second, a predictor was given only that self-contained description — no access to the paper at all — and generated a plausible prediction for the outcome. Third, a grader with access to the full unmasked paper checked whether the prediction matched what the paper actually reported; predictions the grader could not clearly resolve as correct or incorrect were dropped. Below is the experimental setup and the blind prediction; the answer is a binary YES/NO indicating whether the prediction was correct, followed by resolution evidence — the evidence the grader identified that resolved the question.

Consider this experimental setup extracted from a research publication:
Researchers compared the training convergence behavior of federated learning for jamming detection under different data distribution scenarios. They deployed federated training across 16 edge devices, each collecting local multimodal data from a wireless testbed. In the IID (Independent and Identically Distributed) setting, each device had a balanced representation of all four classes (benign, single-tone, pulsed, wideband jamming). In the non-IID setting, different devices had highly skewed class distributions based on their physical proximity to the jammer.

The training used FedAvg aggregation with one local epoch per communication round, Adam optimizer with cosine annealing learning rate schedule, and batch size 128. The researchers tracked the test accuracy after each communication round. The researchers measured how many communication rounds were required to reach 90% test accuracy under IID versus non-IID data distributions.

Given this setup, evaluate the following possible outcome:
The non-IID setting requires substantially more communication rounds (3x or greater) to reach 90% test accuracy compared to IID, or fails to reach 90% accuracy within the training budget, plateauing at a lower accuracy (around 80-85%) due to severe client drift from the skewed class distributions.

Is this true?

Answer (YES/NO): NO